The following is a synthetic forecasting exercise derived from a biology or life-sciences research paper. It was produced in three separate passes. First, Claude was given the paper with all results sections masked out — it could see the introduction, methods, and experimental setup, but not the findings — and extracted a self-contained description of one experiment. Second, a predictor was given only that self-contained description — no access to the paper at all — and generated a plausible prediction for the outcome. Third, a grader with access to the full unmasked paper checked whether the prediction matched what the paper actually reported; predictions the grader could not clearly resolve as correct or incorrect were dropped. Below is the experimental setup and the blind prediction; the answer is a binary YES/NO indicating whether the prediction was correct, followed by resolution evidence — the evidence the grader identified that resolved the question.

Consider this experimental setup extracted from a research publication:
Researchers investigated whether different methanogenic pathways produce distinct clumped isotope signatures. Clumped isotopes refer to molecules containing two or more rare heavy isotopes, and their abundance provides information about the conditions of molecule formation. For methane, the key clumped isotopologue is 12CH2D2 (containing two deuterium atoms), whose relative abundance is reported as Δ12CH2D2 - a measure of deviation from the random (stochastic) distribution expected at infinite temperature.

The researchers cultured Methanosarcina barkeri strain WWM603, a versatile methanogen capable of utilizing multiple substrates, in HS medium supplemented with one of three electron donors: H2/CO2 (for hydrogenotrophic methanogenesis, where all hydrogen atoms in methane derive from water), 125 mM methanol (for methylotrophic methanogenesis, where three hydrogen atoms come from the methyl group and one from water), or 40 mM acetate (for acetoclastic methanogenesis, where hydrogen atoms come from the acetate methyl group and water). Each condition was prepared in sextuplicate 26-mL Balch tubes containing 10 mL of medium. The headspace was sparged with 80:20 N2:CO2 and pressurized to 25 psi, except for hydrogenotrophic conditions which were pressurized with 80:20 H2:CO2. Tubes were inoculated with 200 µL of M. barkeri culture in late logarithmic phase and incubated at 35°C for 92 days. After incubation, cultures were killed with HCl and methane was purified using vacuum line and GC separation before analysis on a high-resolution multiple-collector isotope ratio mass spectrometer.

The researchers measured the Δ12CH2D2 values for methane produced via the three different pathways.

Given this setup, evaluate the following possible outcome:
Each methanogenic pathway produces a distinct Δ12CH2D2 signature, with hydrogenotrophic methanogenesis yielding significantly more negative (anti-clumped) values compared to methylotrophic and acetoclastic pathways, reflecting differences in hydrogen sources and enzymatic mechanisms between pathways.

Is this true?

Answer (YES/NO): NO